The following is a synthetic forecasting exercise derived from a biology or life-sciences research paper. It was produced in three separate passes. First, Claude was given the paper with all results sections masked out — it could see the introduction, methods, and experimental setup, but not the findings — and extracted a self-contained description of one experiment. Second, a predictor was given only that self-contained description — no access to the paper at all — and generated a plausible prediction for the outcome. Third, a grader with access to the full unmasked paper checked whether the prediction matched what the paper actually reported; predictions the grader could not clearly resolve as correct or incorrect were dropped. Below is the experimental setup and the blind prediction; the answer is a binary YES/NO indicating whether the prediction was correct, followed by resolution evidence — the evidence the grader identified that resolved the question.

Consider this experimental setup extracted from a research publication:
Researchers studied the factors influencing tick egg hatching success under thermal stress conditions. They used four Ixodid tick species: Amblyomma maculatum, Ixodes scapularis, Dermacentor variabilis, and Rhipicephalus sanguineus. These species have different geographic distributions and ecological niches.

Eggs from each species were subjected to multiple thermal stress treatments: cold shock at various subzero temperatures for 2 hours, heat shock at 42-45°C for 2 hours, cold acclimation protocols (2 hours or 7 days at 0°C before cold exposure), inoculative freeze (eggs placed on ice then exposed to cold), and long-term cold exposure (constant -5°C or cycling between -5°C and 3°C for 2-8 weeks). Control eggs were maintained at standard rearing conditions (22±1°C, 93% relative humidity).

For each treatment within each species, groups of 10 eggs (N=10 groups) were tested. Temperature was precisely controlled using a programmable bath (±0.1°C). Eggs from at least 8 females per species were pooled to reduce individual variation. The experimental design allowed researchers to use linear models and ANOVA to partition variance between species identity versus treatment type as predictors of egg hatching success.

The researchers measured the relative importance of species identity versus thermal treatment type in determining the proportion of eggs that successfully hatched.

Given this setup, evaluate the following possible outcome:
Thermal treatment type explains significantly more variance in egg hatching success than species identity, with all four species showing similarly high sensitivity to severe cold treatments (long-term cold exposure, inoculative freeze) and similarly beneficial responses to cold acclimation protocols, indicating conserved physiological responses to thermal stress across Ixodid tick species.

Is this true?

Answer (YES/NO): NO